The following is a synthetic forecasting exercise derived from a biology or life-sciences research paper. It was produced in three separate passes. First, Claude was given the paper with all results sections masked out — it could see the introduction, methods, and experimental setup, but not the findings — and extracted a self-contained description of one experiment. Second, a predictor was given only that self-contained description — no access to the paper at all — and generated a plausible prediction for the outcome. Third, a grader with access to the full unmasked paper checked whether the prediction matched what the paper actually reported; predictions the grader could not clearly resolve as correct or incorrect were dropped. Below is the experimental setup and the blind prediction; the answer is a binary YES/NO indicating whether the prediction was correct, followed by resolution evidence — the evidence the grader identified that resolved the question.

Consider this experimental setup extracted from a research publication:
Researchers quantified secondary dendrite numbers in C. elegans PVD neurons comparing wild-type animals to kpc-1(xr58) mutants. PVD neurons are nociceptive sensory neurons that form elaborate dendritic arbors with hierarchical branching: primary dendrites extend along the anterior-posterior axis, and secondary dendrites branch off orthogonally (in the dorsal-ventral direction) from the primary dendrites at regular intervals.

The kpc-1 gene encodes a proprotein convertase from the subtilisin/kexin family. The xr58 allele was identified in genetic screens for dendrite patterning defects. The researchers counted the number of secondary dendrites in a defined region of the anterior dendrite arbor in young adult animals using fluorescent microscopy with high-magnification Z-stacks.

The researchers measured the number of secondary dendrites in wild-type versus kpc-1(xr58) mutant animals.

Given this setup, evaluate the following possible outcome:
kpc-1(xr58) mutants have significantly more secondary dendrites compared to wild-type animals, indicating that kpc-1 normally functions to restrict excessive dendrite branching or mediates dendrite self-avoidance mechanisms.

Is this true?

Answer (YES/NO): YES